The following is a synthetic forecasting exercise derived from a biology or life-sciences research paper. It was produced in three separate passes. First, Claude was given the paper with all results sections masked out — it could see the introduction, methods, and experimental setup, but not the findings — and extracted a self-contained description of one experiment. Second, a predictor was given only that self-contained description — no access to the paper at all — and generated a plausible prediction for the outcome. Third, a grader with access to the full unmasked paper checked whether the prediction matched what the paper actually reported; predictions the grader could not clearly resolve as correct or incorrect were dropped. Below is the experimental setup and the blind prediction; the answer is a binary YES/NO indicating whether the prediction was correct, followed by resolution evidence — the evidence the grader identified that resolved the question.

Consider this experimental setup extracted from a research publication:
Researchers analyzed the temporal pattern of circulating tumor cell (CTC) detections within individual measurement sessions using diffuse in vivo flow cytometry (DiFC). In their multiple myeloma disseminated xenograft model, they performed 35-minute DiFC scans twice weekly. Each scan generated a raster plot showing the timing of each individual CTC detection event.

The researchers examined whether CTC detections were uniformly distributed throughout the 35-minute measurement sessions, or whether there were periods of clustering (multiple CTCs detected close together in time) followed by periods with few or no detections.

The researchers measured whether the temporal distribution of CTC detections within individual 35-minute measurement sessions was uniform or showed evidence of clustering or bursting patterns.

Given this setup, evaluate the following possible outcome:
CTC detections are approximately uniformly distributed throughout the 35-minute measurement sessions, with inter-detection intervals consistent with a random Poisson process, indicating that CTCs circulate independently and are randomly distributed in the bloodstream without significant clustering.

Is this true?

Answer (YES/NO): NO